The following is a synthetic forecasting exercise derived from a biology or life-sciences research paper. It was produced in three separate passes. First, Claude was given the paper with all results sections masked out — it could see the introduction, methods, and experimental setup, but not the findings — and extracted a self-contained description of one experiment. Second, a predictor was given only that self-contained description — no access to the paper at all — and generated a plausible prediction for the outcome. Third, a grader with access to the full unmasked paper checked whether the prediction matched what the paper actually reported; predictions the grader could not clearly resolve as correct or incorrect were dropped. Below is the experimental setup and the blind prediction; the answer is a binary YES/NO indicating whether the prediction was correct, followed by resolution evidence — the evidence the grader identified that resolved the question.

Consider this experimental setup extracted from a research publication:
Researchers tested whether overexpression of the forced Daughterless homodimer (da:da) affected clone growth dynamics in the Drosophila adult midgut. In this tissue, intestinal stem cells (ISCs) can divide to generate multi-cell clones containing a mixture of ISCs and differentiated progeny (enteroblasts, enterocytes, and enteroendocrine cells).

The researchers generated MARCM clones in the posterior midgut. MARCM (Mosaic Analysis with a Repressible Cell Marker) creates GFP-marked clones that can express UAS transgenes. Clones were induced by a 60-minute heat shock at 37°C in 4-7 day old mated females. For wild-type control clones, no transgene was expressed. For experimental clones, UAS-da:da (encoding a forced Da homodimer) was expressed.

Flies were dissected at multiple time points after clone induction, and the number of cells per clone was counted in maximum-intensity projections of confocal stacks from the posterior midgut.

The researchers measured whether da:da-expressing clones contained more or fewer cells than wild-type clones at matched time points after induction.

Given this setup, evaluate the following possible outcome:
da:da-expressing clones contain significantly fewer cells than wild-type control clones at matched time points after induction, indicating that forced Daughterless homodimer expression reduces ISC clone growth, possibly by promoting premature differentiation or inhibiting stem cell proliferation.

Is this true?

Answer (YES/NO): NO